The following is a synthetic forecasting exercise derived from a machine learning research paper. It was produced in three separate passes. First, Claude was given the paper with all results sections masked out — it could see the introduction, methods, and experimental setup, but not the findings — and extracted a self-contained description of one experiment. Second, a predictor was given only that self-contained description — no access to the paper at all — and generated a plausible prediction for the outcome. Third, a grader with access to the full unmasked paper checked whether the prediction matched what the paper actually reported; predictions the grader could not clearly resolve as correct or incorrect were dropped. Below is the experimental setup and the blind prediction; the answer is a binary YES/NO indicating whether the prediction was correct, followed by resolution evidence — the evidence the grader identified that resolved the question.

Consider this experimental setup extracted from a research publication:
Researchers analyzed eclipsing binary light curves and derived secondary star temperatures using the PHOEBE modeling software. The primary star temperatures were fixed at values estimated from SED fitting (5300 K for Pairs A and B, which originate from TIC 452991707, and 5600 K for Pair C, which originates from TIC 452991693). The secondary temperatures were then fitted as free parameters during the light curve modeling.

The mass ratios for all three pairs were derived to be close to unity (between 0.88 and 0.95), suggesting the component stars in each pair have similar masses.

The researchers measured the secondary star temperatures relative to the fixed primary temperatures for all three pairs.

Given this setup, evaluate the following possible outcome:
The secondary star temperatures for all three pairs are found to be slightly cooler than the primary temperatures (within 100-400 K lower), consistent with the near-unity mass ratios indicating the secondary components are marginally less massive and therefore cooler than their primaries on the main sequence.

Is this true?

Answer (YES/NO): NO